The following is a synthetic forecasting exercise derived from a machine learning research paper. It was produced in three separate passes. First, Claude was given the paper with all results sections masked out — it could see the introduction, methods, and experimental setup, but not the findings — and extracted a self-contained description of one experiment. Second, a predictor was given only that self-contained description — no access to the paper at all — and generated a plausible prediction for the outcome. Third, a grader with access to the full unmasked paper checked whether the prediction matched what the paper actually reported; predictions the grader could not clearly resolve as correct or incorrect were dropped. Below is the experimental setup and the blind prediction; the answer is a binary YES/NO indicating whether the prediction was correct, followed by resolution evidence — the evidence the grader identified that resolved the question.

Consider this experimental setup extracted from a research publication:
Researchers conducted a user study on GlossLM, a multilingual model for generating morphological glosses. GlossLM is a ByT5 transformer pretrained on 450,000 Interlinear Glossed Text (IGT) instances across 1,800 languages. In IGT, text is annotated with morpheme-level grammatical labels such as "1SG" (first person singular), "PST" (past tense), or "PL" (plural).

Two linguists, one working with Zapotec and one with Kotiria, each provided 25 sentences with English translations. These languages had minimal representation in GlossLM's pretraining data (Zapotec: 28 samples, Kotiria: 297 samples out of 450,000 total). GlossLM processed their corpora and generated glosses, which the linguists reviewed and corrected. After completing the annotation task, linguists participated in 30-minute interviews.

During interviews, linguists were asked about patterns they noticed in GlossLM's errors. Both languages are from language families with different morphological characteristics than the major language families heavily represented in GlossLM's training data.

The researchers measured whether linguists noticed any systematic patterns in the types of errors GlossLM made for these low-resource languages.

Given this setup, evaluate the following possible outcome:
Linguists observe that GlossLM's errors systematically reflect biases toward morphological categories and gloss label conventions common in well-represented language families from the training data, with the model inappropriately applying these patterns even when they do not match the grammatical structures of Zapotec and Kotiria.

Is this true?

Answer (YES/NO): YES